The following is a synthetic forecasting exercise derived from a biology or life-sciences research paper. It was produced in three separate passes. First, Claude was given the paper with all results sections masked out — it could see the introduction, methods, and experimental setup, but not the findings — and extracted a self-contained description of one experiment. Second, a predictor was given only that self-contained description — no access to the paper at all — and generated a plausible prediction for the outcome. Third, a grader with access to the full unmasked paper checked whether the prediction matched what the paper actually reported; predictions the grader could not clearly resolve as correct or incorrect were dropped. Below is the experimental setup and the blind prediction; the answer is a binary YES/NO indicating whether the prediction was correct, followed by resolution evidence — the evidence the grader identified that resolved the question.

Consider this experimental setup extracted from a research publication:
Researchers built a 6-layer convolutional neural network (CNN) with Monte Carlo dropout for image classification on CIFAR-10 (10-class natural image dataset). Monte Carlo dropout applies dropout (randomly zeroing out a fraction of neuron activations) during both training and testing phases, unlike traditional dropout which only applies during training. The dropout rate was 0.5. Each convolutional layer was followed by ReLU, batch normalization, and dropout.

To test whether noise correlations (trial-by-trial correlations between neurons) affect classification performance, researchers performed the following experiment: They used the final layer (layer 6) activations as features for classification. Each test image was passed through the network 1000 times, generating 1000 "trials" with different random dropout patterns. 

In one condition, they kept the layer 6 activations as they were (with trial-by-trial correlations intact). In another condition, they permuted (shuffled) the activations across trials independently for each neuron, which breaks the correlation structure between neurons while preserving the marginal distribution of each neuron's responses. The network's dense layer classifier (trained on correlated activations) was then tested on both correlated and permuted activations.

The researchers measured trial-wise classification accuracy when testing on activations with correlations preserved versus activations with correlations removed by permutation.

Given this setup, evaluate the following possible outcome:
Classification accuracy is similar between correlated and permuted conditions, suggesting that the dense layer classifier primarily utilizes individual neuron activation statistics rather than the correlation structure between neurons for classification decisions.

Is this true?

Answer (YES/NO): NO